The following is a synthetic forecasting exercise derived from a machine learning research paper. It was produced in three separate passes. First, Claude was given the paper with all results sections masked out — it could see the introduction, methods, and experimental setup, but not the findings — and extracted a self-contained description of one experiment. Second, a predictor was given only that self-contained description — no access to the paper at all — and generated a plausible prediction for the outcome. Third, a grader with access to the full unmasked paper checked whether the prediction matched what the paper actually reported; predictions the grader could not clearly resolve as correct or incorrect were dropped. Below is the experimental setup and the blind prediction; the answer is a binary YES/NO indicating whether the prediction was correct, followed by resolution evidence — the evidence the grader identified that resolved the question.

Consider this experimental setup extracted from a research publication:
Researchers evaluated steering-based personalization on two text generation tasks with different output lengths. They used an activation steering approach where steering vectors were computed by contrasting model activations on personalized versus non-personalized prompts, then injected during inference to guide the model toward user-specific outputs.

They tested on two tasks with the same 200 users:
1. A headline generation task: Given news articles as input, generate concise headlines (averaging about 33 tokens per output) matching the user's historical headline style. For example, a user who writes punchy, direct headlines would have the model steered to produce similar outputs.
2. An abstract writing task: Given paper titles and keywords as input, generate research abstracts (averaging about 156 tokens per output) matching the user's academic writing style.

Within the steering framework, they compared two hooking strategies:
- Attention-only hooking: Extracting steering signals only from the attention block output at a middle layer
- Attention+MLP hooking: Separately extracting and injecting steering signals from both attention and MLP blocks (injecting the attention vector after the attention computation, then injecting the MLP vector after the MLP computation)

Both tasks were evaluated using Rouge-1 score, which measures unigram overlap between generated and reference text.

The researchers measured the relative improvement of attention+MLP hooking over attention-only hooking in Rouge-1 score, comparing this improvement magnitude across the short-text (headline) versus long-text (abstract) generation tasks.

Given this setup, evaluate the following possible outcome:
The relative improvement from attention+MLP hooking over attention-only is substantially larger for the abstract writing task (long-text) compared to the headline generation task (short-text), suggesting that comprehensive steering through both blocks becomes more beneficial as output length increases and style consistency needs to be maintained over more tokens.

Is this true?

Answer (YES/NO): NO